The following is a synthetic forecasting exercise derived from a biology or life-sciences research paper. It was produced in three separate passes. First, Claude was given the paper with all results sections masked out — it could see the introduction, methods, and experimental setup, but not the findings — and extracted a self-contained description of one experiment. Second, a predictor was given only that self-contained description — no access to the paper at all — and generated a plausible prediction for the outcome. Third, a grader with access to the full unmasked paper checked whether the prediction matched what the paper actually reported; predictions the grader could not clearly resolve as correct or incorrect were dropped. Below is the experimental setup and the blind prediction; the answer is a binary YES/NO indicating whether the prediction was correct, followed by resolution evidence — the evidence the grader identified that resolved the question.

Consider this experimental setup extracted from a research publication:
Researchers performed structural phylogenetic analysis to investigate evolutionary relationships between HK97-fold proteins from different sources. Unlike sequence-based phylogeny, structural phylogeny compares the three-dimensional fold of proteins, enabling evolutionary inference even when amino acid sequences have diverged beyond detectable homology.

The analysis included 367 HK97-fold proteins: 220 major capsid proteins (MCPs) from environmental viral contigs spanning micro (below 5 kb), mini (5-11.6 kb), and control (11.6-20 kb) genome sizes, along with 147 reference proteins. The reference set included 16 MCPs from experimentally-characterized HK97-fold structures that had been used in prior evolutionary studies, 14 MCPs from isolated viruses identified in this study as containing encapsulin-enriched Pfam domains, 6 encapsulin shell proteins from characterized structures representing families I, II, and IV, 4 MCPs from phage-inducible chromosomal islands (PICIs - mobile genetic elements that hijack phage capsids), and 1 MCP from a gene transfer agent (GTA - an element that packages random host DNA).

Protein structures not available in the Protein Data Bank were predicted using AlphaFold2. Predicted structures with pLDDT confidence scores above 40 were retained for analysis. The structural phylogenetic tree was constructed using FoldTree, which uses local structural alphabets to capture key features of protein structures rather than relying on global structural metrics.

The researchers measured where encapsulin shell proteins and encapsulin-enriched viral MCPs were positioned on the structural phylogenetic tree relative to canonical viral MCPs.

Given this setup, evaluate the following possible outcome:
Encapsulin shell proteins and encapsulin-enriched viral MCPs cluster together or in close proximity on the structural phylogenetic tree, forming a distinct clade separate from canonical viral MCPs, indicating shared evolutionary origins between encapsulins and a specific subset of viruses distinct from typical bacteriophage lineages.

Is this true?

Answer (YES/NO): NO